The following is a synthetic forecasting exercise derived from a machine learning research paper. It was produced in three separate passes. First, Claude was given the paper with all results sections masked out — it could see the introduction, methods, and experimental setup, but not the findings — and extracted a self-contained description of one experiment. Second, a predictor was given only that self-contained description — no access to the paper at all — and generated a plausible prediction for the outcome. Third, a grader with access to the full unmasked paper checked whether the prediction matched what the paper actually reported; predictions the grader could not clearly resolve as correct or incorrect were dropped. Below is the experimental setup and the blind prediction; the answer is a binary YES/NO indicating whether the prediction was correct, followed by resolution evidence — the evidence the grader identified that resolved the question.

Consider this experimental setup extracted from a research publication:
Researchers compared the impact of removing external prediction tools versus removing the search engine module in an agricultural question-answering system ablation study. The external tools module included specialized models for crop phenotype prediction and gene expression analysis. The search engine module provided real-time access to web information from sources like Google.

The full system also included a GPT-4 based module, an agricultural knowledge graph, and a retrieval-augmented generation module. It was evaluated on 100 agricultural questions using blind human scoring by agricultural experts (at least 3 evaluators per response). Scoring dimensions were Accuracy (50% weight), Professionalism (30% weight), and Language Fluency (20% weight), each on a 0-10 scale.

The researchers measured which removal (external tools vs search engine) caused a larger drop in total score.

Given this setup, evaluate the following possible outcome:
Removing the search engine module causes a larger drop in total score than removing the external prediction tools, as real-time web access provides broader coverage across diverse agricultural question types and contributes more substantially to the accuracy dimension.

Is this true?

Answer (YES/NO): NO